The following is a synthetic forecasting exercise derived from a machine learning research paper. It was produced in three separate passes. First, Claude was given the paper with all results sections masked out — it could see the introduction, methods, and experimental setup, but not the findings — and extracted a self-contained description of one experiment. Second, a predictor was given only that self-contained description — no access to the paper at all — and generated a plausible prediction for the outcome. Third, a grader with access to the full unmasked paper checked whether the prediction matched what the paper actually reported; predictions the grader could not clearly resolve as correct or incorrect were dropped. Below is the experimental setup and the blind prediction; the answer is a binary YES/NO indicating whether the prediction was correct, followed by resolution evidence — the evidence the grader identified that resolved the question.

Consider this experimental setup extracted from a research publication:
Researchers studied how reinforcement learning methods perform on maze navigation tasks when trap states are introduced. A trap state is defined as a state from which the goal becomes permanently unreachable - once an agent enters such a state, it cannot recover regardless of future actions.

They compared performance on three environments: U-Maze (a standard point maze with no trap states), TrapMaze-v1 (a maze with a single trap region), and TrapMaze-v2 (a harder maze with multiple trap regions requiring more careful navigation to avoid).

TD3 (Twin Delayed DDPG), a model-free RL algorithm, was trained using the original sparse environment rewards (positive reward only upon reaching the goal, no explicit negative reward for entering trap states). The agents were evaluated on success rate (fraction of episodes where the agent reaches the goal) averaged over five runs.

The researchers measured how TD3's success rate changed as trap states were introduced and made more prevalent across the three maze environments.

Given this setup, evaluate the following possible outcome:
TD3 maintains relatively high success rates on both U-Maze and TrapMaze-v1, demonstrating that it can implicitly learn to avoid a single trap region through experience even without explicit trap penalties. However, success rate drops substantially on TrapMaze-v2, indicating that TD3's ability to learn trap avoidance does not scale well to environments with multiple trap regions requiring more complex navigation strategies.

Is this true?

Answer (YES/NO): NO